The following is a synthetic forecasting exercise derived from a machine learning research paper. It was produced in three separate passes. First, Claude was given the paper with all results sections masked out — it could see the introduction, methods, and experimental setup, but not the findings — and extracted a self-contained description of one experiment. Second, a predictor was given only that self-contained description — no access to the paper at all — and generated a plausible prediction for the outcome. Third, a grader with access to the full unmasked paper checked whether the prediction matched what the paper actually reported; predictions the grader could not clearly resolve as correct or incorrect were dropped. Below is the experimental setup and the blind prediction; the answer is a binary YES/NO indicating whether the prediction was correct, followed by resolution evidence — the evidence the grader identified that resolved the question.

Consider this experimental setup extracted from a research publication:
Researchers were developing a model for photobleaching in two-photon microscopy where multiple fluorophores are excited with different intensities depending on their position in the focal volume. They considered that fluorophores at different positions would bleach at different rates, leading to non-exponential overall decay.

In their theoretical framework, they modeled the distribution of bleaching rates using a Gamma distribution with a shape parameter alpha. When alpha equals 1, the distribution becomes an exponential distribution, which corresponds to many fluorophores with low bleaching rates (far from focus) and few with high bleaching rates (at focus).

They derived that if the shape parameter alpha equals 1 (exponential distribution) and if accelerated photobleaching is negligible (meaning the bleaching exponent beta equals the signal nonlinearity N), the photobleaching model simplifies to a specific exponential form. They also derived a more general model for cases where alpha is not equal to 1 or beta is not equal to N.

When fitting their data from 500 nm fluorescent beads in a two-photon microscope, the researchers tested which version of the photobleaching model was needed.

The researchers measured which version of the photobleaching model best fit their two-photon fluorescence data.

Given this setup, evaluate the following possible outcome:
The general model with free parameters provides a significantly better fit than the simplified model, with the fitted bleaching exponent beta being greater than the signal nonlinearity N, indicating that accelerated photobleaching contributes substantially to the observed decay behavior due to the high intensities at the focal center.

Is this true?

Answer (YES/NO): NO